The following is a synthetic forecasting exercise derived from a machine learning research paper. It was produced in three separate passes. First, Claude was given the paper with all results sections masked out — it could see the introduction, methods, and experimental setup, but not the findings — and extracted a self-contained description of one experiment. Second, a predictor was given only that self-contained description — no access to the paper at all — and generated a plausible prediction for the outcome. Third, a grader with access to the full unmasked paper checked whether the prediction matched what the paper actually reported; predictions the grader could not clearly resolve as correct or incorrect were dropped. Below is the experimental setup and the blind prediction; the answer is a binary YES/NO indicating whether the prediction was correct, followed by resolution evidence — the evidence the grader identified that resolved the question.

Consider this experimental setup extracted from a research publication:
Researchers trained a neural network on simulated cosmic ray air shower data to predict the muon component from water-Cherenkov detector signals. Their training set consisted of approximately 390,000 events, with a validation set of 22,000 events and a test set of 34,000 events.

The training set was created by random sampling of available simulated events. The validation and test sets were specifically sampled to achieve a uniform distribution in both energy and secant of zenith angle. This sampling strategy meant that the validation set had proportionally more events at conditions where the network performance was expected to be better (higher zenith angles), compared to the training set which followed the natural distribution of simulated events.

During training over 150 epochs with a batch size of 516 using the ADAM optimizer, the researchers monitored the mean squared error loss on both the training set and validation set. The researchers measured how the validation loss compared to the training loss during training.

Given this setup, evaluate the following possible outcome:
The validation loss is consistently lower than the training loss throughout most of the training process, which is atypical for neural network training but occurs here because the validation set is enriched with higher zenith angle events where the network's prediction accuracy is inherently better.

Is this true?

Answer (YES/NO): YES